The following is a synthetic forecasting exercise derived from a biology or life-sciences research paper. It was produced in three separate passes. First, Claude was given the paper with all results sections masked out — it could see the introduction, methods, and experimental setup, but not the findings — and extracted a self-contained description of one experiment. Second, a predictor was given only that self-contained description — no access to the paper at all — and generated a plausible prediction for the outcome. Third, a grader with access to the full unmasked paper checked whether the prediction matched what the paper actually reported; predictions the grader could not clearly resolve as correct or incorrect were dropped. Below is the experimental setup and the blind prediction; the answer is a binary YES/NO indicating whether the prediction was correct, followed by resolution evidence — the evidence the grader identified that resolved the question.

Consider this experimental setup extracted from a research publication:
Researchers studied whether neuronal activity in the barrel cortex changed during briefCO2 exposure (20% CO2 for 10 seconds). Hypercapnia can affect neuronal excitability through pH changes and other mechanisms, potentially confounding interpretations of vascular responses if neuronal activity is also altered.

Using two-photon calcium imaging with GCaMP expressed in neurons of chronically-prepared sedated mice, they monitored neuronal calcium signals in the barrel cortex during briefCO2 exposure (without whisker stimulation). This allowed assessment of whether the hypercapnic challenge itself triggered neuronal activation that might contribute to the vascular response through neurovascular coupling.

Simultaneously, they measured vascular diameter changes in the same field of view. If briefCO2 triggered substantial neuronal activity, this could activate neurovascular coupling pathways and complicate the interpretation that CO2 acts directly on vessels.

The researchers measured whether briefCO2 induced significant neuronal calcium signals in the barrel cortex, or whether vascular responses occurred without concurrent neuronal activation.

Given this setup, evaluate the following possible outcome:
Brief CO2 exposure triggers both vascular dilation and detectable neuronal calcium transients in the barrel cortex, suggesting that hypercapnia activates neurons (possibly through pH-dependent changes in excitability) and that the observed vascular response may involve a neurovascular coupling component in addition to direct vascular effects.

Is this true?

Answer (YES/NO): NO